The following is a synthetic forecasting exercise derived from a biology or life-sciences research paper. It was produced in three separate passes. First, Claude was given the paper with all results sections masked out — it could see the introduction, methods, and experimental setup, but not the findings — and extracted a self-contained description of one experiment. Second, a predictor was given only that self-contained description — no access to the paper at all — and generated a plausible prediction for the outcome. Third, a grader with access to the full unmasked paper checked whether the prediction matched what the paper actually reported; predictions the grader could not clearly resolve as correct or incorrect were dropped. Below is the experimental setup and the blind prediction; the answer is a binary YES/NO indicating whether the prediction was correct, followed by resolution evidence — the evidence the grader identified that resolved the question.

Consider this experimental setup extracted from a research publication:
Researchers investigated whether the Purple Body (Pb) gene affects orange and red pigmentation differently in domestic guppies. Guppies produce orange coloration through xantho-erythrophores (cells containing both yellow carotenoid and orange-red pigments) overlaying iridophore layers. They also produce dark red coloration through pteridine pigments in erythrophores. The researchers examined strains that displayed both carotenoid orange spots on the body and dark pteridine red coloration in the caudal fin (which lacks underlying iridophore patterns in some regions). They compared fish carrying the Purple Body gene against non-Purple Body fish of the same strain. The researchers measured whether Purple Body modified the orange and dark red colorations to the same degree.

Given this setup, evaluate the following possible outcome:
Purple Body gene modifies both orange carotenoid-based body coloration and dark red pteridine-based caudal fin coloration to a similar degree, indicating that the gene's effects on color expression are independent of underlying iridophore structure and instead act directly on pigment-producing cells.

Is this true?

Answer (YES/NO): NO